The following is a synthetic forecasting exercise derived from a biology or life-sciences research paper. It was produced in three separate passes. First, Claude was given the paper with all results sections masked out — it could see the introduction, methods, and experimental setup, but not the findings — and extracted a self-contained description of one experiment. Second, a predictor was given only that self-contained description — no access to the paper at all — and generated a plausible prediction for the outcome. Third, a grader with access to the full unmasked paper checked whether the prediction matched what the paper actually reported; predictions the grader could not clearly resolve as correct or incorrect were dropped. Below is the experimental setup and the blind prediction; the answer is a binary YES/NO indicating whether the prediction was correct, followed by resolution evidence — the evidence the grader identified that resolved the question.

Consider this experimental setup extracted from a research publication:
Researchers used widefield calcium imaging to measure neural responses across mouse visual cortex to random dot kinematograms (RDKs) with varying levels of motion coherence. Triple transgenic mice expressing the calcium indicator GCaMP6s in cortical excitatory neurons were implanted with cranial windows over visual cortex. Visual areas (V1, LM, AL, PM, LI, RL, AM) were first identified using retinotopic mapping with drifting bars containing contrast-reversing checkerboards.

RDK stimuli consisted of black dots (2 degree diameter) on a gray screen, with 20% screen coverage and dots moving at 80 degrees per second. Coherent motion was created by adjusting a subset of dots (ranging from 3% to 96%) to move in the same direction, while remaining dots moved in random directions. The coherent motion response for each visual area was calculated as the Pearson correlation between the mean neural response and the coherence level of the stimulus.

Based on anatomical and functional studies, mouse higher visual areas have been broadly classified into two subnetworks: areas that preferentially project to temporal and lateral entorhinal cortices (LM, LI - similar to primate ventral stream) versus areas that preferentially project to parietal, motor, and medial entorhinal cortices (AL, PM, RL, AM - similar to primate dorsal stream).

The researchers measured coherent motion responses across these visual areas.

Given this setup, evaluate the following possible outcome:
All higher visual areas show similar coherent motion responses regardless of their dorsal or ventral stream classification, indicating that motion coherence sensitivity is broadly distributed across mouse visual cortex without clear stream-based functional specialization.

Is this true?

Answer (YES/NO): NO